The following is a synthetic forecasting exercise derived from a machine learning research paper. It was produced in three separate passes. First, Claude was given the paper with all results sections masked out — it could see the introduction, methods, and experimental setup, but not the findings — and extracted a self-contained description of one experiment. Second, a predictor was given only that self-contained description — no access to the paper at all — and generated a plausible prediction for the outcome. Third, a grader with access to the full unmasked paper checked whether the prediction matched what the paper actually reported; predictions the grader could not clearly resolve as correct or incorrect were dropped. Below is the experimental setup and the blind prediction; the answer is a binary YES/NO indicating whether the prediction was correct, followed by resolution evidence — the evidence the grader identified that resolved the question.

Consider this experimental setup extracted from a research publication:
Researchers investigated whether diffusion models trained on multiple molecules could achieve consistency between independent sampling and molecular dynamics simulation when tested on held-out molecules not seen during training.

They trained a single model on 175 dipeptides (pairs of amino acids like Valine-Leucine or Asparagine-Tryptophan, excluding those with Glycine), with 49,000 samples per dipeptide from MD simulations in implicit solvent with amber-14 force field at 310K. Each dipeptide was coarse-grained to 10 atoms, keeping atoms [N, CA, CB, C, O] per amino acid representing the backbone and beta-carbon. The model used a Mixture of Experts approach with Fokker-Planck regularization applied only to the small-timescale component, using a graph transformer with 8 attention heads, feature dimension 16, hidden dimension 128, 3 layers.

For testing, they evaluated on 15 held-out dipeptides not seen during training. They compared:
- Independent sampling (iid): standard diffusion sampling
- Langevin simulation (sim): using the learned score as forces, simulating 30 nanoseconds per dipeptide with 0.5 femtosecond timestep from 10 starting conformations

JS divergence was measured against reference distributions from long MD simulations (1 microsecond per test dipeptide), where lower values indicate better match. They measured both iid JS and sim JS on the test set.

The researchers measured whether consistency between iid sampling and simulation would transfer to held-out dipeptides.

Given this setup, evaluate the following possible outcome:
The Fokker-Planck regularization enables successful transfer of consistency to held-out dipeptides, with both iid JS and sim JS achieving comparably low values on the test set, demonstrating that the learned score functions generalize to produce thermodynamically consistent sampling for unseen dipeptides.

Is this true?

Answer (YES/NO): YES